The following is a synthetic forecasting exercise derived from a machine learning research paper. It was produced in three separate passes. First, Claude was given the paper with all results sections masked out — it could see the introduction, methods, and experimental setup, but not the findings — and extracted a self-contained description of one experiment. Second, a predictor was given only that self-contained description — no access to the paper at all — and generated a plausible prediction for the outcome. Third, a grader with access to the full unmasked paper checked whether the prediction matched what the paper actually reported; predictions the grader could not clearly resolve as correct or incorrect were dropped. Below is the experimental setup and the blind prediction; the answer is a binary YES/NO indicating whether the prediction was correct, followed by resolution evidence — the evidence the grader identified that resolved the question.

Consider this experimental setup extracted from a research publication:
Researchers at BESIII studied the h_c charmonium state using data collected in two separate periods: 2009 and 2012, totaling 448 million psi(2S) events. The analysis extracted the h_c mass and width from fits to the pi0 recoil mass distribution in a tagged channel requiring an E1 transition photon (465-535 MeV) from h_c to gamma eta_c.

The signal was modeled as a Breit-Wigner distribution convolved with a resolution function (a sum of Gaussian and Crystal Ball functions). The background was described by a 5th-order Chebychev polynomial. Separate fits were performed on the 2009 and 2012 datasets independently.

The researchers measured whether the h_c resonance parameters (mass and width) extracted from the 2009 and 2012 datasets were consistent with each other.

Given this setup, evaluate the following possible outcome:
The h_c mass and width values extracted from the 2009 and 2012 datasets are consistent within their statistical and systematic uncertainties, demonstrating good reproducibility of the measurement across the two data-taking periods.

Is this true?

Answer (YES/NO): YES